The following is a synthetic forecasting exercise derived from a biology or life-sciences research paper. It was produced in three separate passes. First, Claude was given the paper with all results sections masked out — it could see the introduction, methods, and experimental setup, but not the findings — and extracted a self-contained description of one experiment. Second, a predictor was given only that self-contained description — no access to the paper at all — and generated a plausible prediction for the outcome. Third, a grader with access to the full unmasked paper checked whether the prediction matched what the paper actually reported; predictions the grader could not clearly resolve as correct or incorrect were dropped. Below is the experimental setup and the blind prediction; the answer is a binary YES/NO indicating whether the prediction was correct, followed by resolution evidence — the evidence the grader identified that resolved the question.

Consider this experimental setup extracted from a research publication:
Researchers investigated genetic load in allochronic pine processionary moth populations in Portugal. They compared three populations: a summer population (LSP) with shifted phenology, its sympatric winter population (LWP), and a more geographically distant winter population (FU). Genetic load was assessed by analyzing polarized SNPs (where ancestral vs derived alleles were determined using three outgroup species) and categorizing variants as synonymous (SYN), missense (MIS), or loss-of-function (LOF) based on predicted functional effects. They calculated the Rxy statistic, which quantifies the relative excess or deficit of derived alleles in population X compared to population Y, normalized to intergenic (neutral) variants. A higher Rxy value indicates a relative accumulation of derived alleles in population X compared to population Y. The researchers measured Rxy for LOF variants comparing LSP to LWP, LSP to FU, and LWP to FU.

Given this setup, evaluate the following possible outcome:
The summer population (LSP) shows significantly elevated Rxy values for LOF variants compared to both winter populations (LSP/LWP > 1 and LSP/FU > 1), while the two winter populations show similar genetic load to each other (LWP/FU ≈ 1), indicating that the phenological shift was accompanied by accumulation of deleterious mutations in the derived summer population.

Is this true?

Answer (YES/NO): NO